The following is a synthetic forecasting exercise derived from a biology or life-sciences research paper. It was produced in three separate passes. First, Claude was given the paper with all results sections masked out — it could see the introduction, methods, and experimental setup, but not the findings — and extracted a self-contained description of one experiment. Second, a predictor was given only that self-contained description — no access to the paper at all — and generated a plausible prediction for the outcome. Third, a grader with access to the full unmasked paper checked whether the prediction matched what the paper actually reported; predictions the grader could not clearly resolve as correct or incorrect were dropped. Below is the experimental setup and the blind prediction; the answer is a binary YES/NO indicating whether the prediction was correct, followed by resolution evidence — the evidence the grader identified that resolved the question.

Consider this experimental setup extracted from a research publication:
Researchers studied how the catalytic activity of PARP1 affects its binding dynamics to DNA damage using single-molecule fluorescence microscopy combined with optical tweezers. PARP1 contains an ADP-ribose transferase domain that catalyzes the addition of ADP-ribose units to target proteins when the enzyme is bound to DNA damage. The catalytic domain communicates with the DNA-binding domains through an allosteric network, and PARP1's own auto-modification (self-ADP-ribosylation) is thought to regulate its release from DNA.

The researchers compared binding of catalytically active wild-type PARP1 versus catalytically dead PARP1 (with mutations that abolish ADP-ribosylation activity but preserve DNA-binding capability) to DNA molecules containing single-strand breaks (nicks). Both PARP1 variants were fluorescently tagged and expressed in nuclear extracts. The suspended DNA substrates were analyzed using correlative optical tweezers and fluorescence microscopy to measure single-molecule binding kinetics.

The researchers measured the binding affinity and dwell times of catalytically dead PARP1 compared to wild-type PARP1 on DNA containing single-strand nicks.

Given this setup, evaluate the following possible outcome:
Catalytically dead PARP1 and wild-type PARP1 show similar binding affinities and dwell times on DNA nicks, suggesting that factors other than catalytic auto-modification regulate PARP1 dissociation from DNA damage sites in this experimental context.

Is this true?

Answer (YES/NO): NO